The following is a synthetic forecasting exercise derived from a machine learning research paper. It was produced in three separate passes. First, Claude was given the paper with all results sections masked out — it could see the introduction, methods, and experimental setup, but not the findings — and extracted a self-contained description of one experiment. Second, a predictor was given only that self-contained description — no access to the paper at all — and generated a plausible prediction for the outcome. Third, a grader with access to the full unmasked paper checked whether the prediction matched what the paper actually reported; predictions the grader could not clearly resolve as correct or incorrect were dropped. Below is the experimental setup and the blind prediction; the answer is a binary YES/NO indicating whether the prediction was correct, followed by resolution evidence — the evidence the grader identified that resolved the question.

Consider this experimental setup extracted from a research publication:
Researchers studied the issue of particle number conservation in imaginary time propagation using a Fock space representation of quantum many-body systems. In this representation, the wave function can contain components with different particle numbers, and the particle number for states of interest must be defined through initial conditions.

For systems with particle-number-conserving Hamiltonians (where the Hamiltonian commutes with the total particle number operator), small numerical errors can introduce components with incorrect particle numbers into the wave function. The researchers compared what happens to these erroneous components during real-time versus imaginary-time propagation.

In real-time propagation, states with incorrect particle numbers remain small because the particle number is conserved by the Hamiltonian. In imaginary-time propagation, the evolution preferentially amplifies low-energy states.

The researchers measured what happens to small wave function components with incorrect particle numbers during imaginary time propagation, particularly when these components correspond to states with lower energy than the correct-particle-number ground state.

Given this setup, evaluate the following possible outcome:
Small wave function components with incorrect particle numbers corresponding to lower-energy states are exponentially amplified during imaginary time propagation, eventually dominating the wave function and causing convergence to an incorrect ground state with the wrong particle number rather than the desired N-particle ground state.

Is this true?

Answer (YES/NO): YES